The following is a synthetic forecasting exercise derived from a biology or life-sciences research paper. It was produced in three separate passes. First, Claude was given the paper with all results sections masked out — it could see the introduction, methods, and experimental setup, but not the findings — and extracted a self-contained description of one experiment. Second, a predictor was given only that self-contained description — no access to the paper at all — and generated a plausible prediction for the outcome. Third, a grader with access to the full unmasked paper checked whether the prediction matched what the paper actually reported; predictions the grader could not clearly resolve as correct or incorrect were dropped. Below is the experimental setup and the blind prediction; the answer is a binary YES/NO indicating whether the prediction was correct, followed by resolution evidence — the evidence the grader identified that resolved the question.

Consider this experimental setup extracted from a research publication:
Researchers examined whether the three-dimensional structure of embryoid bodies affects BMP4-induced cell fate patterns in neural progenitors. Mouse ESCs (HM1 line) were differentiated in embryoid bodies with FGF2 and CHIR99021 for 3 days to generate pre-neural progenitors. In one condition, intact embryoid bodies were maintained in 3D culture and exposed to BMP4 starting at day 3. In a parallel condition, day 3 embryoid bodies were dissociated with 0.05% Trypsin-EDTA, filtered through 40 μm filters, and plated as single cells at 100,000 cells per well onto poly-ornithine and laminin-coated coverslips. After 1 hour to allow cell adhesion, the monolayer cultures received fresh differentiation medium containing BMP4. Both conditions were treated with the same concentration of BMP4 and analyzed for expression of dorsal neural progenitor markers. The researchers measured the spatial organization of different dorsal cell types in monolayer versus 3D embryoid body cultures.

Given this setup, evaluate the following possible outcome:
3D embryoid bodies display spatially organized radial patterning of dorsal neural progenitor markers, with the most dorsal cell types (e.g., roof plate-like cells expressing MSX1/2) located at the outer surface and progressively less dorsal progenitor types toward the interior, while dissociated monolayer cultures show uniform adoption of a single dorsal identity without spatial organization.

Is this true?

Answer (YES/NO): YES